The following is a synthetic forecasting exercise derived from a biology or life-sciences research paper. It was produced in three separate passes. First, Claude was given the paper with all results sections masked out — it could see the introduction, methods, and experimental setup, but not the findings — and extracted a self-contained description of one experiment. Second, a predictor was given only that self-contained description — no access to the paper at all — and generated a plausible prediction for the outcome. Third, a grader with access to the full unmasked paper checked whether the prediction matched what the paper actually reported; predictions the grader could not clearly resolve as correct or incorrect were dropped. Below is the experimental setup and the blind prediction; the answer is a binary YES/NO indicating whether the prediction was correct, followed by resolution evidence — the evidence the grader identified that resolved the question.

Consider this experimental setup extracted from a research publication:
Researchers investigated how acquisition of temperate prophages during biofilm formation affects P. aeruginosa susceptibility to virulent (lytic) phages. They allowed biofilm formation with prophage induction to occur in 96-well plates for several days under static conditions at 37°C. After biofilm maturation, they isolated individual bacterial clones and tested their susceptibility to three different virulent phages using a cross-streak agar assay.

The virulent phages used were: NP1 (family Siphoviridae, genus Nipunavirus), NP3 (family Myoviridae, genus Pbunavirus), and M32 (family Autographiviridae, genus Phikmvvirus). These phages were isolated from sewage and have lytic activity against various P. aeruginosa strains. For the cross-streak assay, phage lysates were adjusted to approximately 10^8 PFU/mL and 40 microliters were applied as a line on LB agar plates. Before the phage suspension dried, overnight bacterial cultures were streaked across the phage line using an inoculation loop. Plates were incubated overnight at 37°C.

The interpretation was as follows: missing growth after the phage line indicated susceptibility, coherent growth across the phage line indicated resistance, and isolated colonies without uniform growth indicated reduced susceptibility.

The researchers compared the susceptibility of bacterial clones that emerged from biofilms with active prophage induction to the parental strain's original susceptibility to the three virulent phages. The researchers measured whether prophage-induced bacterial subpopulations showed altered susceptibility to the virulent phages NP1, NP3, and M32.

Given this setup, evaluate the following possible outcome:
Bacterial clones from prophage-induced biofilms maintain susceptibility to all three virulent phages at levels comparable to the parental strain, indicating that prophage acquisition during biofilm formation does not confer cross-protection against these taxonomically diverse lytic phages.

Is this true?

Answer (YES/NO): NO